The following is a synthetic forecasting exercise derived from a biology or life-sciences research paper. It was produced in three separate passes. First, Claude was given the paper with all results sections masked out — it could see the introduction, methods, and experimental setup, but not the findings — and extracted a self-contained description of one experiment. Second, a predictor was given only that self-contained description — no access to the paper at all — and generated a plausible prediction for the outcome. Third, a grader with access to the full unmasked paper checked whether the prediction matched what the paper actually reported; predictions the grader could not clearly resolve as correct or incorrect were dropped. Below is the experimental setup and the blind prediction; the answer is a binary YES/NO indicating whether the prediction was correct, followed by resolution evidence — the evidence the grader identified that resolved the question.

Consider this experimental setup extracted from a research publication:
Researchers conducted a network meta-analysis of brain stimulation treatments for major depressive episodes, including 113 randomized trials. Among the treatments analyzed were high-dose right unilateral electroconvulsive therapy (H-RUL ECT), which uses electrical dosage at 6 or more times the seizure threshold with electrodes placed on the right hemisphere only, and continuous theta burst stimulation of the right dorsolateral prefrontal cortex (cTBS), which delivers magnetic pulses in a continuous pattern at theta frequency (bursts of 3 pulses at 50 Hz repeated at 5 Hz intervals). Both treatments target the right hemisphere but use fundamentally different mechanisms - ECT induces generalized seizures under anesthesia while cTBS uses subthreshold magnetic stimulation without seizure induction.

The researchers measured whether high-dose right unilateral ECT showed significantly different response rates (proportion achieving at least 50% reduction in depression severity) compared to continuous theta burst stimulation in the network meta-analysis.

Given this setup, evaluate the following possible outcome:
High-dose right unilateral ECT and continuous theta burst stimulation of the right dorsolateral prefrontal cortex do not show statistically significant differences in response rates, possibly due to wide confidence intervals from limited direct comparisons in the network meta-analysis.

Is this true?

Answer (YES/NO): NO